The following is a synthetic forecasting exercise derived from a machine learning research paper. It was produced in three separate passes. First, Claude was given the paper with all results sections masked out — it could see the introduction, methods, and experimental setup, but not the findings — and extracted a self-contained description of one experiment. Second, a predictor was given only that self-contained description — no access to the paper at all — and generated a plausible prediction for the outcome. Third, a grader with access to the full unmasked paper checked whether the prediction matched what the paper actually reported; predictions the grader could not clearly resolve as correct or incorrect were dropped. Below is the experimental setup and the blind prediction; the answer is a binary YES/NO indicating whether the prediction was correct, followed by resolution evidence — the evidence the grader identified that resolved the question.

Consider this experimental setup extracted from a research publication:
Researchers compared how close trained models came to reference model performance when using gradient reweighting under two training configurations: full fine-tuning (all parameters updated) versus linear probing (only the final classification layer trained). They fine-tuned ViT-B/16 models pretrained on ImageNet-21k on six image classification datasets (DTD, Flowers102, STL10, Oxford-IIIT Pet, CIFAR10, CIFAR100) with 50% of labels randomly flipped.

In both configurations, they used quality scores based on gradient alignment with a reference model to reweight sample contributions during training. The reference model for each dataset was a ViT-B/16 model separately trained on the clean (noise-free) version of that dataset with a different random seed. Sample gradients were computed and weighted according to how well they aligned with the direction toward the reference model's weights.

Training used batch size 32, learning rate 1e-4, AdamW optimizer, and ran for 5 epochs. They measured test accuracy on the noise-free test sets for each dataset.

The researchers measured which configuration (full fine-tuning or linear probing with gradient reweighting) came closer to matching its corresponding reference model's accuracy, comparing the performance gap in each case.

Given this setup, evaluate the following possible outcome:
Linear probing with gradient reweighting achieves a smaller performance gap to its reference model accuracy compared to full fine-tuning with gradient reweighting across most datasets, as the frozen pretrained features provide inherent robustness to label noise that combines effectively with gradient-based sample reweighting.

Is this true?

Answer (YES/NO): YES